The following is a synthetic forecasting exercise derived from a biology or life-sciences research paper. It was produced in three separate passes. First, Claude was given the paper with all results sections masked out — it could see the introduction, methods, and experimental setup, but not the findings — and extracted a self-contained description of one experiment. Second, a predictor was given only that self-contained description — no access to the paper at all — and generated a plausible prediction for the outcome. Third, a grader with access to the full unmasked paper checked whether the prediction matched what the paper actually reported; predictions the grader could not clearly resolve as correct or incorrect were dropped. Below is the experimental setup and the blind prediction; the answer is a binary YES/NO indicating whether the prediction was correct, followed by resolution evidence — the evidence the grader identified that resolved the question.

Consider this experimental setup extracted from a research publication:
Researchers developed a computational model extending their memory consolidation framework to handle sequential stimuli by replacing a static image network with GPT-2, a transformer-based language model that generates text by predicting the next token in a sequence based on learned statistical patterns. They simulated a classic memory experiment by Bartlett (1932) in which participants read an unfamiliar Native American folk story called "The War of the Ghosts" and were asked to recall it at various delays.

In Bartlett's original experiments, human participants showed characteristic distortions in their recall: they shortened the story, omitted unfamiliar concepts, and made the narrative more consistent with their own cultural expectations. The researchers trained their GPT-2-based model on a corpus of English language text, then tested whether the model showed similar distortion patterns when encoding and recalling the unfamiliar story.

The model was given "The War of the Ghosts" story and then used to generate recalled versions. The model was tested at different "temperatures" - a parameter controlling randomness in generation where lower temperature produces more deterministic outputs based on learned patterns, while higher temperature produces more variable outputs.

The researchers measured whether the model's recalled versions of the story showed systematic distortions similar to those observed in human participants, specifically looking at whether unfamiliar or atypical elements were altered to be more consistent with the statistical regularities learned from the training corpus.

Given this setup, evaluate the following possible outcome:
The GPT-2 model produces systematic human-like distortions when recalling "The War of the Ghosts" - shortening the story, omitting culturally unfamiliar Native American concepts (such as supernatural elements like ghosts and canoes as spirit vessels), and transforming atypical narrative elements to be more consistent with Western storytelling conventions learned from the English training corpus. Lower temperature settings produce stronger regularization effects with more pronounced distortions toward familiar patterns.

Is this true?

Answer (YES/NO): NO